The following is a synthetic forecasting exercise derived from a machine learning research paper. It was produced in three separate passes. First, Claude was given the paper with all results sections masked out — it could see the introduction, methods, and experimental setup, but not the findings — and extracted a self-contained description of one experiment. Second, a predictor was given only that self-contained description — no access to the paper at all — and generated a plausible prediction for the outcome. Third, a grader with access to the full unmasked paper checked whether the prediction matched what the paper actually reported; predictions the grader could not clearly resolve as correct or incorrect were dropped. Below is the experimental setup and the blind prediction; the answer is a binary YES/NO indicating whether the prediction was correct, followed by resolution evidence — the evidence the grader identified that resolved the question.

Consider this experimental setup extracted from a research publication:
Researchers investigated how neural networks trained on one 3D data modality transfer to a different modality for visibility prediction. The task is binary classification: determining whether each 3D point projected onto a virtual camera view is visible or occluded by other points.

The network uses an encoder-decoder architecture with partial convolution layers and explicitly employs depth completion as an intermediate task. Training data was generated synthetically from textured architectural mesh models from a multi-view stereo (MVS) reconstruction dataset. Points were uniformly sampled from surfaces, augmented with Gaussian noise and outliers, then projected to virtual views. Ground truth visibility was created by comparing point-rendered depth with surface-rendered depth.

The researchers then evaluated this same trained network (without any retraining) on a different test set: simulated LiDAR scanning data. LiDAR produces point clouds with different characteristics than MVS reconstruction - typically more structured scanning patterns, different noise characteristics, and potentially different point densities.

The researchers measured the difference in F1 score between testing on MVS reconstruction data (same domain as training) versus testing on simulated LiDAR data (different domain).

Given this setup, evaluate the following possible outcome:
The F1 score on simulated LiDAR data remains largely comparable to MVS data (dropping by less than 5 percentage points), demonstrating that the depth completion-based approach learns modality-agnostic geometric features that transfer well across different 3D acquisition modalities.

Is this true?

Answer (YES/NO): NO